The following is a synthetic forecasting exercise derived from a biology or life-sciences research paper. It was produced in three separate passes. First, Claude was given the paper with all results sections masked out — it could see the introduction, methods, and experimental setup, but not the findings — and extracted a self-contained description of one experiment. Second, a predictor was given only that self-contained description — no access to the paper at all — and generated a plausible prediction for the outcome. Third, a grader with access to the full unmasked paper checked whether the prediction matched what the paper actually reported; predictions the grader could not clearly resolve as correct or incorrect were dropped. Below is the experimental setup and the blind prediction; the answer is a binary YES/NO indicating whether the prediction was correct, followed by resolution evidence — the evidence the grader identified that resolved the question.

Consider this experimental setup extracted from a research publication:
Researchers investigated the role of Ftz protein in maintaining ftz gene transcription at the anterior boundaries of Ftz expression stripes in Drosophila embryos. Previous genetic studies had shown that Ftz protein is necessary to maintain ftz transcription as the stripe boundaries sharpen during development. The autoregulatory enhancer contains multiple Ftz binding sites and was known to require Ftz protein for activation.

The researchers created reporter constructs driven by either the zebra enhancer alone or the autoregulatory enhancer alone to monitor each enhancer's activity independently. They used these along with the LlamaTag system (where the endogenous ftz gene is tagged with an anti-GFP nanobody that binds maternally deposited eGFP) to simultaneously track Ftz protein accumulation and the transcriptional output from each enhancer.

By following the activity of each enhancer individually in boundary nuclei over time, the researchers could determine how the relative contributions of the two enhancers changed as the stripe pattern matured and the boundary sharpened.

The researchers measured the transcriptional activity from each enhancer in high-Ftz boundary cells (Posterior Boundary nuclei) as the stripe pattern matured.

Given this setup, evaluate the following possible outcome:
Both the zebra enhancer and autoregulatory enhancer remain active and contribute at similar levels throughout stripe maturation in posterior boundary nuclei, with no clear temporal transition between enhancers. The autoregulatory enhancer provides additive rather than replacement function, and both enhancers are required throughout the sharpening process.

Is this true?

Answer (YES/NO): NO